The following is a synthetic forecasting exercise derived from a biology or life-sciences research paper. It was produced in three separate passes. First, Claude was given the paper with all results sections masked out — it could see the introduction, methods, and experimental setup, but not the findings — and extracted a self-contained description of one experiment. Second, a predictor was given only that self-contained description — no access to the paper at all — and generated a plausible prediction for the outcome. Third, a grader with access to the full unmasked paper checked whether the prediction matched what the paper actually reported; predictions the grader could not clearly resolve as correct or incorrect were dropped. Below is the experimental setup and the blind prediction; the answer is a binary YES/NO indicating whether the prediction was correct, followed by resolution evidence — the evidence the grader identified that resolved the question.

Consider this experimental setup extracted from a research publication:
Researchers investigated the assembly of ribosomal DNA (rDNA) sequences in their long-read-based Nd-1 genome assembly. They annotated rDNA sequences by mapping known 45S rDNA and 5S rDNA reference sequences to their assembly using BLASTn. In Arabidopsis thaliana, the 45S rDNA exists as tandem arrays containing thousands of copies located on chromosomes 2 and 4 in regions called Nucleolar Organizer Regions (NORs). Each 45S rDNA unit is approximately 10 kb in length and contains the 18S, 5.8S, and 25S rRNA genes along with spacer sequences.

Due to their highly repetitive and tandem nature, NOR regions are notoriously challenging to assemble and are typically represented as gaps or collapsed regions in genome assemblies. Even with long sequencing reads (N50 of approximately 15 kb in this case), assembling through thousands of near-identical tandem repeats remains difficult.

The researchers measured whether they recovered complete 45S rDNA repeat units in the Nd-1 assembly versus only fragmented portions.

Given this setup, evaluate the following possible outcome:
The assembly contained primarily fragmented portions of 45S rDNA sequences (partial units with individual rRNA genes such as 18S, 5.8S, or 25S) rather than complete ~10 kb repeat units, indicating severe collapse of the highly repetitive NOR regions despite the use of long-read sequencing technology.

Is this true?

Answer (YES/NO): NO